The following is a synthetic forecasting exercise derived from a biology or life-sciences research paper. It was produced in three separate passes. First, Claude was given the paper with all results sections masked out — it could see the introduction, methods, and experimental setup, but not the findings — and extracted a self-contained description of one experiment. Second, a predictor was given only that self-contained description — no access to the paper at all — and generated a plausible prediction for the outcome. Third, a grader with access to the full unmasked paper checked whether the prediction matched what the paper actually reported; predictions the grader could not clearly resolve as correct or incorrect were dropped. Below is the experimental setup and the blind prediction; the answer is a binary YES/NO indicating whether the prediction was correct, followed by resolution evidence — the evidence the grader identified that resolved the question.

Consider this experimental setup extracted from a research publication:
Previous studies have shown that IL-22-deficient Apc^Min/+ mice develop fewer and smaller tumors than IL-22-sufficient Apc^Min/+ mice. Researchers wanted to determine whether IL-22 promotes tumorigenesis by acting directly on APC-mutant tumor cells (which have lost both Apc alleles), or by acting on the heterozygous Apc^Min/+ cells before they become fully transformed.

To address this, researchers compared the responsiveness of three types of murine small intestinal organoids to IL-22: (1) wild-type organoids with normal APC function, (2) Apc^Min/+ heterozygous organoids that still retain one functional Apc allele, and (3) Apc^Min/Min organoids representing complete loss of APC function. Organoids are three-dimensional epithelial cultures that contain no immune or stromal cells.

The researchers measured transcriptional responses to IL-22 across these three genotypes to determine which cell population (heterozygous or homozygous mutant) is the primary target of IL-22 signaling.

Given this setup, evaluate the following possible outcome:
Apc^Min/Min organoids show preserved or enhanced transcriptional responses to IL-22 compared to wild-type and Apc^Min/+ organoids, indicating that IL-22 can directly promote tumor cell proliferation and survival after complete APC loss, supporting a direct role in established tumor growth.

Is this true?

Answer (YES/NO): NO